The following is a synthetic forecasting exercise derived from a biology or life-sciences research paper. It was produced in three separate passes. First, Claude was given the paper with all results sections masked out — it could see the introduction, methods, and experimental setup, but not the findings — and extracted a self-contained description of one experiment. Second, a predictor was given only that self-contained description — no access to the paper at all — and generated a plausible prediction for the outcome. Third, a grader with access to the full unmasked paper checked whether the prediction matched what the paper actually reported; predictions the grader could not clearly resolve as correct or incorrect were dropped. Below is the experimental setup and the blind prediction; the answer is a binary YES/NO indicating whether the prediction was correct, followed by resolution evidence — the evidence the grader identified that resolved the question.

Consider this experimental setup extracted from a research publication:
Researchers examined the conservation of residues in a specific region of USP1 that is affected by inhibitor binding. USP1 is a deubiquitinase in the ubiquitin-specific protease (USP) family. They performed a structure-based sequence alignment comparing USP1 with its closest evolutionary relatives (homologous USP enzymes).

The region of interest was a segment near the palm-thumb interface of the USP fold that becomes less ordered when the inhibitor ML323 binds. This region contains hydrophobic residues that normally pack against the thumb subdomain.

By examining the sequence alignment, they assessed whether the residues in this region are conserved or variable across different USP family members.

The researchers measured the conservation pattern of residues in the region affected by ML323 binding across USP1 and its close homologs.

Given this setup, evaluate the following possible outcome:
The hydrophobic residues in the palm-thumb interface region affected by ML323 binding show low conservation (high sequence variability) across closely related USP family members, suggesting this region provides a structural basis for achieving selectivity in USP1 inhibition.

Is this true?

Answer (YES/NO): YES